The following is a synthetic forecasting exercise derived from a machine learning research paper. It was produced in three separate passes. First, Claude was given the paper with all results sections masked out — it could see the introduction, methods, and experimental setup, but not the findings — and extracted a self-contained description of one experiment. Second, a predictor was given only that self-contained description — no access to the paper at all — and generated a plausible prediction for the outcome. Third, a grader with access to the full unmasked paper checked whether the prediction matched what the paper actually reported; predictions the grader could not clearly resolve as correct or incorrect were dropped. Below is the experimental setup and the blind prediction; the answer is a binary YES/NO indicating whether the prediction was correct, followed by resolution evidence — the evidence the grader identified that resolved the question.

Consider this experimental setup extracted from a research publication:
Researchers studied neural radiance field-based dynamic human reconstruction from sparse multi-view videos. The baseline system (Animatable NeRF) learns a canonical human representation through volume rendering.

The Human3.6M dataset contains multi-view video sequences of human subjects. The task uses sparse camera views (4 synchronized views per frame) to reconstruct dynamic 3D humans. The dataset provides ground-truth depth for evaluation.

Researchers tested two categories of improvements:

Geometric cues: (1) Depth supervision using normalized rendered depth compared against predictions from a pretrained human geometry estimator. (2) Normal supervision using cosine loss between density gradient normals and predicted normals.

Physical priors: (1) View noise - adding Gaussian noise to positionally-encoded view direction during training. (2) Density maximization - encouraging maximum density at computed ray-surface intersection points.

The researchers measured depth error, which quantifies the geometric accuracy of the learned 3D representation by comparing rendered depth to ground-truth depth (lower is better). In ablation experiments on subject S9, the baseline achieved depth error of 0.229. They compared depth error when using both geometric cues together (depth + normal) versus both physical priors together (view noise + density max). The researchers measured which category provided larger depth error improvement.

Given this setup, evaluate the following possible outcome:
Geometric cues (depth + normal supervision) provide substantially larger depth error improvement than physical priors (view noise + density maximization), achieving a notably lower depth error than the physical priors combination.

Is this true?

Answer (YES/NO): YES